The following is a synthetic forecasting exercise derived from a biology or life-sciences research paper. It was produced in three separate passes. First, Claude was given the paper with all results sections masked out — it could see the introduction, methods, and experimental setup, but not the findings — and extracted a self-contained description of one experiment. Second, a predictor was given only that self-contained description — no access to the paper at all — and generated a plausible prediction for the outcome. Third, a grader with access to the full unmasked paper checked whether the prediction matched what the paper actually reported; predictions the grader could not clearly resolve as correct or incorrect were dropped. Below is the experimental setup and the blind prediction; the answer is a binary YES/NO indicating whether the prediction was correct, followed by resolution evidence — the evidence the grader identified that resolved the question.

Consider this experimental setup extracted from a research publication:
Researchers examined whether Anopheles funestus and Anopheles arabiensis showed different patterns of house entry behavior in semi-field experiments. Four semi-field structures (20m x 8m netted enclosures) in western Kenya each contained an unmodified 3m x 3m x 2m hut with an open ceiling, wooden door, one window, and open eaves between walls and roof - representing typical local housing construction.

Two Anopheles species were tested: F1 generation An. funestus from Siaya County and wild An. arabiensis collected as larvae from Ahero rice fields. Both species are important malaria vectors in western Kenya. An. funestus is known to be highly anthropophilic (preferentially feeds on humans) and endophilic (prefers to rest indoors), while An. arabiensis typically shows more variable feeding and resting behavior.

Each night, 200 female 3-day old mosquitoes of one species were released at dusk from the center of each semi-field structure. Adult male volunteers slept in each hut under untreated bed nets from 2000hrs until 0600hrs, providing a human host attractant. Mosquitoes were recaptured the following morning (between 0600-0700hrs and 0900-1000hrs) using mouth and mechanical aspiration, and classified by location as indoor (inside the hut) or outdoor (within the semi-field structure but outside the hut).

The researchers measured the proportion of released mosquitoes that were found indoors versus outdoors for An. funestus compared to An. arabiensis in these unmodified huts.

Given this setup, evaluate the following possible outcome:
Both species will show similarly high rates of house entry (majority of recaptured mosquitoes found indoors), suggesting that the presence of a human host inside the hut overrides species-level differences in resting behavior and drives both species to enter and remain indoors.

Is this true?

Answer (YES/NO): NO